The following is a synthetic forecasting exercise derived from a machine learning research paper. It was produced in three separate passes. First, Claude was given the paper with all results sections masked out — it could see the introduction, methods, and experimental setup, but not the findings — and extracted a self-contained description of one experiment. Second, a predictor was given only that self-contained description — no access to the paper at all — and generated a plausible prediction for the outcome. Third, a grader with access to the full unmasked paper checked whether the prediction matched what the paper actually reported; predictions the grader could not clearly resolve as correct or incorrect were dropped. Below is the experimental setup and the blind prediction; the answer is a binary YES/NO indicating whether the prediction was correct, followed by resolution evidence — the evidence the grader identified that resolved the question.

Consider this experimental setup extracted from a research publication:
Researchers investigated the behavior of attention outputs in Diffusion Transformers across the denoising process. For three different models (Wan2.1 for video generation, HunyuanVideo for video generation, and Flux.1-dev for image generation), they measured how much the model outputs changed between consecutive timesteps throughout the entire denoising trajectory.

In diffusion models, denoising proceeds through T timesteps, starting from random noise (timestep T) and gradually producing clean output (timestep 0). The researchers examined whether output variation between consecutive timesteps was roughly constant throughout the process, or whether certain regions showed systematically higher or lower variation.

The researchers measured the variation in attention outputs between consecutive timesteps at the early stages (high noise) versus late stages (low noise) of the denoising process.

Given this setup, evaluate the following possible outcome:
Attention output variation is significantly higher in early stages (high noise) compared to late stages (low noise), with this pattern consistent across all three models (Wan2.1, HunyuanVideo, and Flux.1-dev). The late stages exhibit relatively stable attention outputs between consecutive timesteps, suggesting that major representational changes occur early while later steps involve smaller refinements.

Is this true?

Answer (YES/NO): NO